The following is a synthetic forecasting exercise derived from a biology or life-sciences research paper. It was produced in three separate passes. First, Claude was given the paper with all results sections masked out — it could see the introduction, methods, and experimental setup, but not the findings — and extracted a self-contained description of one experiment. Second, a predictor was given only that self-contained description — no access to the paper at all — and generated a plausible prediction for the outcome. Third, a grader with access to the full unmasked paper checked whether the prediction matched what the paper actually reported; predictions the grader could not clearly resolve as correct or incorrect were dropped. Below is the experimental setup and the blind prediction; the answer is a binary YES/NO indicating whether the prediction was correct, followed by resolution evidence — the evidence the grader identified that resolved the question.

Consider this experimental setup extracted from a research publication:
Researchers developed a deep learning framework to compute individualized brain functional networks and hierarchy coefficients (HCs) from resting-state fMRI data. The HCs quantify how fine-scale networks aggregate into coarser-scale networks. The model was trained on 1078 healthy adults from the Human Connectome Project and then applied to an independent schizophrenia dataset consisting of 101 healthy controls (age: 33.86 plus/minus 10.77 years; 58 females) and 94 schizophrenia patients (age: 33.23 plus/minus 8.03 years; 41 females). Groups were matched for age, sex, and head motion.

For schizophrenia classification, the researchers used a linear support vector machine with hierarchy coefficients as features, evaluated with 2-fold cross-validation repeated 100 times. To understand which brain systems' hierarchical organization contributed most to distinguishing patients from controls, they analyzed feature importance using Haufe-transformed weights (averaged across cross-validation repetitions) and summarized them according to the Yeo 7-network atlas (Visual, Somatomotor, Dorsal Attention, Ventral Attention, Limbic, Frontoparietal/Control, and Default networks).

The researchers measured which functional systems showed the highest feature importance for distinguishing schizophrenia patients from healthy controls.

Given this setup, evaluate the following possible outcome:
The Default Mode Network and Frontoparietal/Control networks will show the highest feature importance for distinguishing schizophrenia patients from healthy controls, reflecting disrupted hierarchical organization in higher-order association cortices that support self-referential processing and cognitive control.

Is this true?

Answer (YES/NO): NO